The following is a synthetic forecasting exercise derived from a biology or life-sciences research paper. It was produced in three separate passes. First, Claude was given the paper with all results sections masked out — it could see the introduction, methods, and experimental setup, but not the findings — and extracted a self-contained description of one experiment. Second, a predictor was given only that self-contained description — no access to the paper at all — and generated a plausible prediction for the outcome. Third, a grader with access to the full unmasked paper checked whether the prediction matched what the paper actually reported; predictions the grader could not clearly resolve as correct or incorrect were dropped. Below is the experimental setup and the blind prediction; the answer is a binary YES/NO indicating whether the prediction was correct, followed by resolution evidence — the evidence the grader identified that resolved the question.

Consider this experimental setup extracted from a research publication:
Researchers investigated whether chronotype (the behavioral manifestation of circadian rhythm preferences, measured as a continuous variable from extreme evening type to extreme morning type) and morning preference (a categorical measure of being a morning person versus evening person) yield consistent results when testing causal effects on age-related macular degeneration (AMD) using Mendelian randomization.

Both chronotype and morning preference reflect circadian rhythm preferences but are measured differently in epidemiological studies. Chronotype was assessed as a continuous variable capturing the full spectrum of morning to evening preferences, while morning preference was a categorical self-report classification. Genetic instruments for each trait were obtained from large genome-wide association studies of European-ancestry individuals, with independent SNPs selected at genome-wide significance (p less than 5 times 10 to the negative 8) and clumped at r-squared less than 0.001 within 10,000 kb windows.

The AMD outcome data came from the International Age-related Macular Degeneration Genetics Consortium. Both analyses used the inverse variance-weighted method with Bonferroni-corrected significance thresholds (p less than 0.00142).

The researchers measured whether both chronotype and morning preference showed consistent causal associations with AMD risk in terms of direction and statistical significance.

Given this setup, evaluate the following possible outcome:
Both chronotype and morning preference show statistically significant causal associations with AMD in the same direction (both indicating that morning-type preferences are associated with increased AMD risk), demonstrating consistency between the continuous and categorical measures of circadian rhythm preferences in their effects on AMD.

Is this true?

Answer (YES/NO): NO